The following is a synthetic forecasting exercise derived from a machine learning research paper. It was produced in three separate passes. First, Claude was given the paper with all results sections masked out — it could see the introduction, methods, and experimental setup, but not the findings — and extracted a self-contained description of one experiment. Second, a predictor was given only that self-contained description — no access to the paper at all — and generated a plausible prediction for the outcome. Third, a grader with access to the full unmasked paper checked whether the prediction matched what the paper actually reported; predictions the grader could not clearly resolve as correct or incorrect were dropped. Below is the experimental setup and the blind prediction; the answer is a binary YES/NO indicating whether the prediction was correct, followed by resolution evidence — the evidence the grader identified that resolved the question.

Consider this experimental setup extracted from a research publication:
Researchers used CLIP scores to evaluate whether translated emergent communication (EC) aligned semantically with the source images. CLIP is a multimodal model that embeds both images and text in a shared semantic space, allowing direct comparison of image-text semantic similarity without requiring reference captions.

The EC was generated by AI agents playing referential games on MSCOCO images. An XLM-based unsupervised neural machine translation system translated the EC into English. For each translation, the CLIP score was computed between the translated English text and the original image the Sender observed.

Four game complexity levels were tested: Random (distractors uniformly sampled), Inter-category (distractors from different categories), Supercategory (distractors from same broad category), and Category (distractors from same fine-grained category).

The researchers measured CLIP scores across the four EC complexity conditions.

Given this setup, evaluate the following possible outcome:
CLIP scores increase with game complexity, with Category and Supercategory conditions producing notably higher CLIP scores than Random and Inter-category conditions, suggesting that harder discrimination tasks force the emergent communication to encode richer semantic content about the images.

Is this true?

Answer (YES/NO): NO